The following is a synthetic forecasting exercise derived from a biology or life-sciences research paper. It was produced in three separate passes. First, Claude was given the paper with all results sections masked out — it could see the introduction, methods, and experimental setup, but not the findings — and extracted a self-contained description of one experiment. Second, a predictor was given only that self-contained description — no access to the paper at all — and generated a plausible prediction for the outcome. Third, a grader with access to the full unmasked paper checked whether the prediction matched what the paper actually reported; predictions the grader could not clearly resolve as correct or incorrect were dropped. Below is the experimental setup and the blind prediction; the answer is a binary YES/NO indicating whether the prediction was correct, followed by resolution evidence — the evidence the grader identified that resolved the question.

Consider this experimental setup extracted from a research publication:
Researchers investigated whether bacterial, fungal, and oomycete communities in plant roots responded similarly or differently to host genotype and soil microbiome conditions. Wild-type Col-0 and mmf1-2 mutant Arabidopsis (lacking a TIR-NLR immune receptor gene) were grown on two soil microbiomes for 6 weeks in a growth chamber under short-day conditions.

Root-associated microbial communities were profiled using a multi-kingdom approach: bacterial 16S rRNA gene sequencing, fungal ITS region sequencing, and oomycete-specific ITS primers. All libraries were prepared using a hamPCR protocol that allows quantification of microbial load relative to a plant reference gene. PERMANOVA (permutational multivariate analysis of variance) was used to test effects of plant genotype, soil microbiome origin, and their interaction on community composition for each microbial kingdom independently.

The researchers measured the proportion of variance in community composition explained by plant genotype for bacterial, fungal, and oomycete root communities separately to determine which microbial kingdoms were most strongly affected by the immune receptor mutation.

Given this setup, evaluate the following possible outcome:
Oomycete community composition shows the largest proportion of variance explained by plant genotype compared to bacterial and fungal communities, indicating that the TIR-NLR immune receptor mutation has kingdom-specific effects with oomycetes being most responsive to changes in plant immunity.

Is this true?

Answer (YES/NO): NO